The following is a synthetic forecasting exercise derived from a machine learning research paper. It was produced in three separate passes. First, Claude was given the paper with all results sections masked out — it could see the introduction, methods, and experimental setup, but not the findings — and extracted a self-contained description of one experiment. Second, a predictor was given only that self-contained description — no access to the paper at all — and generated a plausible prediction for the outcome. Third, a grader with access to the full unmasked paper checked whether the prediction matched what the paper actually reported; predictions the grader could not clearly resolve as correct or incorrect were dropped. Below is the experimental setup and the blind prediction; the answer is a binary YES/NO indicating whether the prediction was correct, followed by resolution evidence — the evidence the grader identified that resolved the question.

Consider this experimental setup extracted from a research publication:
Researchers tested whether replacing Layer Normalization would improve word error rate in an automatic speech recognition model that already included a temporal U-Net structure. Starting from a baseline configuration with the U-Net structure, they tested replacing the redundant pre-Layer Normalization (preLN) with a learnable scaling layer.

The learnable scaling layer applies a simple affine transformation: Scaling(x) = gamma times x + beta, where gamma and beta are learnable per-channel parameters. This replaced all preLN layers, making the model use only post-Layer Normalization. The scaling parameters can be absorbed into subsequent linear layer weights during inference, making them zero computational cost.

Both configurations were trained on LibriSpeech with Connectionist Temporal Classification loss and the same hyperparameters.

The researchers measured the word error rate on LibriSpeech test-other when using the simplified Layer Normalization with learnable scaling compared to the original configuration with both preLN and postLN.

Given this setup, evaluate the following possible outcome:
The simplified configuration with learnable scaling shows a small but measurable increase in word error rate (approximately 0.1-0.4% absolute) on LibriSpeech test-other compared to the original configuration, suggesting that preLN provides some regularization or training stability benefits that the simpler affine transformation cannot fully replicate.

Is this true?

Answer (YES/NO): NO